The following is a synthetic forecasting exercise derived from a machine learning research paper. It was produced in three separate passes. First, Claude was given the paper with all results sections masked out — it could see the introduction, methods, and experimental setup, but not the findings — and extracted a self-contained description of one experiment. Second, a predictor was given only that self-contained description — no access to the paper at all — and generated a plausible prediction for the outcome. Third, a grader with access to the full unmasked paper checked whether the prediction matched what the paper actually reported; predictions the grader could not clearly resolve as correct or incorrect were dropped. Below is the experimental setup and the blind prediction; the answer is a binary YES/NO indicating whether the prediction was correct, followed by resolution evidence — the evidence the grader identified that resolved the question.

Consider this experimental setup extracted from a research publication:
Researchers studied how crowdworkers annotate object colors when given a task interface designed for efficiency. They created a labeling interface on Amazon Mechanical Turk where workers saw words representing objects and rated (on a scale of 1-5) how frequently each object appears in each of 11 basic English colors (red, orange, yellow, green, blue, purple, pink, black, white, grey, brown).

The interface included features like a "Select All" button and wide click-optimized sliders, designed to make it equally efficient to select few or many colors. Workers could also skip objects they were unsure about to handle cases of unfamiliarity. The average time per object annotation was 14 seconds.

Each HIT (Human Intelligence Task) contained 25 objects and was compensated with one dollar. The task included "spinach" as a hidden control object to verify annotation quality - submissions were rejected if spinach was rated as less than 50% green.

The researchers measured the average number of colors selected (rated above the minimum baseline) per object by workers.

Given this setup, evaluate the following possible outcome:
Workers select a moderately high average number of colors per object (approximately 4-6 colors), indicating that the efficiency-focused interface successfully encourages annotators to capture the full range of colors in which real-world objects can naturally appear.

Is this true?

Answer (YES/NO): YES